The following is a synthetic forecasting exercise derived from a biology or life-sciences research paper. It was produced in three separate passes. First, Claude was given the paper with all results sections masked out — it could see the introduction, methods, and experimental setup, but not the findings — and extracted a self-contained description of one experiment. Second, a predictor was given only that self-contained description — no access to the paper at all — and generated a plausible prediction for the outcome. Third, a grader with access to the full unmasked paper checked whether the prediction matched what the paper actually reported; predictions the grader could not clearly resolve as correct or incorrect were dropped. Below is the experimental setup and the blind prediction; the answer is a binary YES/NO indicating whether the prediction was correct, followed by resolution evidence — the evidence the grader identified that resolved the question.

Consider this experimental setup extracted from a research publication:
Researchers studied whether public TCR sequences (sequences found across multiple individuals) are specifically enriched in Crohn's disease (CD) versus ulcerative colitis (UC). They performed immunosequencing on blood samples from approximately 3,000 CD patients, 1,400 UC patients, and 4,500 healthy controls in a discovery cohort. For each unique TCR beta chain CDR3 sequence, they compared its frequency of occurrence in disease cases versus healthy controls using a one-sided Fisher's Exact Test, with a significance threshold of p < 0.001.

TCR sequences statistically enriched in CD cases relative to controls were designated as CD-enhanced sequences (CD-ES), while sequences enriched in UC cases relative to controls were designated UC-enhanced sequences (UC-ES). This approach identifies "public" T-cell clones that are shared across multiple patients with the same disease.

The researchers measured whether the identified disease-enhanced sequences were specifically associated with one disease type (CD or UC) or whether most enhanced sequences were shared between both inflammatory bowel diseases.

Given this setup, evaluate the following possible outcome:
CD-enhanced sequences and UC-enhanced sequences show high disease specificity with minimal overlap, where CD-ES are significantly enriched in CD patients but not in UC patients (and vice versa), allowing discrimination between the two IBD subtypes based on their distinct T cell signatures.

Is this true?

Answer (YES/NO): YES